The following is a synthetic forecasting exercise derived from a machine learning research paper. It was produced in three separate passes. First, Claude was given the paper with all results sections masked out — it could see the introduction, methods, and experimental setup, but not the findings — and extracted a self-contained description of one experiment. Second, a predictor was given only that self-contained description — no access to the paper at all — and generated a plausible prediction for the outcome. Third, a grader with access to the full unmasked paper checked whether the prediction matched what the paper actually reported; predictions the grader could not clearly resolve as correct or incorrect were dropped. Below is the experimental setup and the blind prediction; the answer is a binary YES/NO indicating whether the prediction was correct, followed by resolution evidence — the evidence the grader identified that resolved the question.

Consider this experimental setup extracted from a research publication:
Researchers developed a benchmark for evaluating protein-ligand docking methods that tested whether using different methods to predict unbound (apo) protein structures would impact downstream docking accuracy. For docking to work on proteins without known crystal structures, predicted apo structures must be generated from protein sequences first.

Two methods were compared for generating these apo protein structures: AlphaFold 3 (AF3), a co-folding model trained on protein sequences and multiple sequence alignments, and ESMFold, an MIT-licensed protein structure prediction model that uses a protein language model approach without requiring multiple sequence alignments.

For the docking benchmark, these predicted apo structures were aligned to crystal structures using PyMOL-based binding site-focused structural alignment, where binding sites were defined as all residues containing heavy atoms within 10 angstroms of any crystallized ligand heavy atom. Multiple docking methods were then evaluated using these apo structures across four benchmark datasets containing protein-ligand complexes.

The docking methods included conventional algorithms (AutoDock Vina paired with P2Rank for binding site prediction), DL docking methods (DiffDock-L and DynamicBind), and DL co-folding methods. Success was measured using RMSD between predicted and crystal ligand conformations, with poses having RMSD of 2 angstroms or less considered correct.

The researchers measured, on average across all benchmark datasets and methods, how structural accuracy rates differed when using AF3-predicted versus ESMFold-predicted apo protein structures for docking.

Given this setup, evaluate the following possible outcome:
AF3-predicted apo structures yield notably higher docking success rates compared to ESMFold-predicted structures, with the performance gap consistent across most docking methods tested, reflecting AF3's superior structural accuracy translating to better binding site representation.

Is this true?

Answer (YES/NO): YES